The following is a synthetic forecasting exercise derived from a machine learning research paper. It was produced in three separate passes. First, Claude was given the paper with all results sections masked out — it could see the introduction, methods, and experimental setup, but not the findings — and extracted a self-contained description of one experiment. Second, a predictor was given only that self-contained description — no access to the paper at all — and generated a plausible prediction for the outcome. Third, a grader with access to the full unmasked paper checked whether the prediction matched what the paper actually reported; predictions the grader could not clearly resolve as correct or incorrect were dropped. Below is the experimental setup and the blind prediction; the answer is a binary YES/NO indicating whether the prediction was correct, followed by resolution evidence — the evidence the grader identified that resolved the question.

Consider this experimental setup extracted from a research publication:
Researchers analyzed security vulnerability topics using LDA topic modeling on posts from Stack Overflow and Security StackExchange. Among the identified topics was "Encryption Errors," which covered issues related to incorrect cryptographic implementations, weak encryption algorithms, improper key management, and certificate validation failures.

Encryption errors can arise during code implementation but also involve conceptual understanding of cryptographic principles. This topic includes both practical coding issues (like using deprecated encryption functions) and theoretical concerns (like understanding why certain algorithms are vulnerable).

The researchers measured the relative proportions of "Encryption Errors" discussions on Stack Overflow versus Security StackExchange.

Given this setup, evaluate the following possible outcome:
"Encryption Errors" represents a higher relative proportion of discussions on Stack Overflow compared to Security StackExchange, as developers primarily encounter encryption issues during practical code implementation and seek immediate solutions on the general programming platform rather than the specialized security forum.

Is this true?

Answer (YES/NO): NO